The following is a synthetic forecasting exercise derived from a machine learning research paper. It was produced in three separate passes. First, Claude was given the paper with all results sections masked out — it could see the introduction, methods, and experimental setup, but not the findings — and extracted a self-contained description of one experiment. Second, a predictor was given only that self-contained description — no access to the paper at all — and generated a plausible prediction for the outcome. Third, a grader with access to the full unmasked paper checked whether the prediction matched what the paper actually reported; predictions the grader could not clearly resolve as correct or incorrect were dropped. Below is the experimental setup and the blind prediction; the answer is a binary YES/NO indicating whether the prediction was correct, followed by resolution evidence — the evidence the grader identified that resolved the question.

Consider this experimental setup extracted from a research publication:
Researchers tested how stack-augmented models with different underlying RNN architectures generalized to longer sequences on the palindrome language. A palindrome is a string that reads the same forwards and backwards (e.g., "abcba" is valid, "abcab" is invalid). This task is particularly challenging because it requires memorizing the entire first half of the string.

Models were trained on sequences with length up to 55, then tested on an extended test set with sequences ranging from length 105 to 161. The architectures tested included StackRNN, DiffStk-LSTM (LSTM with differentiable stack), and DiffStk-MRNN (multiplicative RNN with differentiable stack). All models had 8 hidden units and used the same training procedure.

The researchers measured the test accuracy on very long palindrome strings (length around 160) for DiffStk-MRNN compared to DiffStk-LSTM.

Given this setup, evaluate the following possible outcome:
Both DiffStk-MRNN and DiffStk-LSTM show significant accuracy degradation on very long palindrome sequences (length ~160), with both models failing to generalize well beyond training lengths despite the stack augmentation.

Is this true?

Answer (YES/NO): NO